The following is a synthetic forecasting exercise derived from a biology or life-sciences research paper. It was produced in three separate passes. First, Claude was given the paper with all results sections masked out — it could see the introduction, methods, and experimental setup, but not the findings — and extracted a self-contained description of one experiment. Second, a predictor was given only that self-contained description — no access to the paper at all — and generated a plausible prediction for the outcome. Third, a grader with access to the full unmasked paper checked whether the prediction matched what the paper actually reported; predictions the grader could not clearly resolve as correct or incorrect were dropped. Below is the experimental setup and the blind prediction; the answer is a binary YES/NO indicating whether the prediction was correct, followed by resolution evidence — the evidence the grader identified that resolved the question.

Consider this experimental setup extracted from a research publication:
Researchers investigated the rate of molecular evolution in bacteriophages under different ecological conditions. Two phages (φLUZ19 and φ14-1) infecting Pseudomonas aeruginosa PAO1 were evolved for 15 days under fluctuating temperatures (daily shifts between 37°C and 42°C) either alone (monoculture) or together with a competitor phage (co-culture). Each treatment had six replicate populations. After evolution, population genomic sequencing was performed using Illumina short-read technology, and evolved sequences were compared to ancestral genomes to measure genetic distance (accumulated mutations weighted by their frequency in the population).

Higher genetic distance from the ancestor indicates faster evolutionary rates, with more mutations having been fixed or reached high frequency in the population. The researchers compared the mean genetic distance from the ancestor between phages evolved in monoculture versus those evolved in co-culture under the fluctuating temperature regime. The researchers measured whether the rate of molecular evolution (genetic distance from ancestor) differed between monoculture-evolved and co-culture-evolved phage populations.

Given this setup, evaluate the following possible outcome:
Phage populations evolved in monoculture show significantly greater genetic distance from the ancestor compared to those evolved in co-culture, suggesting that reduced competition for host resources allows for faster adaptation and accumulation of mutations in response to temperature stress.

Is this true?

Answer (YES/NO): NO